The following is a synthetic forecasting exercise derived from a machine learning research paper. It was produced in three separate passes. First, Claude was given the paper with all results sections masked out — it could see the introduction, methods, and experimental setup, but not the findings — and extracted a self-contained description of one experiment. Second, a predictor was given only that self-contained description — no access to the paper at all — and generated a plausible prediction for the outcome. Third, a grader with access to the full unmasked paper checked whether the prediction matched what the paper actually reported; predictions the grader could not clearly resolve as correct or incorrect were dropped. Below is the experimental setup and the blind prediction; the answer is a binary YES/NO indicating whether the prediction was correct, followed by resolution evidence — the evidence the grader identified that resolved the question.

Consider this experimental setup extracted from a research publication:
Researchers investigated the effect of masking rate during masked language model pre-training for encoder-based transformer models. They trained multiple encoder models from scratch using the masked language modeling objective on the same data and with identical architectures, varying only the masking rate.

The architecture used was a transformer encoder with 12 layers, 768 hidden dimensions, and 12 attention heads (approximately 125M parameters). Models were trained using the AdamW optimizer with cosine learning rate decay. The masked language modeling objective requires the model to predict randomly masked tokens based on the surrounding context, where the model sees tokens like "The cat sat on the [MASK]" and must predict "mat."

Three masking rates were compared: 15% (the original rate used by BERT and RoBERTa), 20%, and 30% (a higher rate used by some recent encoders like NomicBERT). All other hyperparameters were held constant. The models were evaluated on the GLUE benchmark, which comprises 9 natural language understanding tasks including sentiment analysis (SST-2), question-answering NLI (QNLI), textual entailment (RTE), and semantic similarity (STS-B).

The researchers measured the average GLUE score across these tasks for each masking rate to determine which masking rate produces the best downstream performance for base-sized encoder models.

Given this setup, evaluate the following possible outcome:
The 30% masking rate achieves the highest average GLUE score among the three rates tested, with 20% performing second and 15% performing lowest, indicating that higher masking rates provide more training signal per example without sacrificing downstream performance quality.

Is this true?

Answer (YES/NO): NO